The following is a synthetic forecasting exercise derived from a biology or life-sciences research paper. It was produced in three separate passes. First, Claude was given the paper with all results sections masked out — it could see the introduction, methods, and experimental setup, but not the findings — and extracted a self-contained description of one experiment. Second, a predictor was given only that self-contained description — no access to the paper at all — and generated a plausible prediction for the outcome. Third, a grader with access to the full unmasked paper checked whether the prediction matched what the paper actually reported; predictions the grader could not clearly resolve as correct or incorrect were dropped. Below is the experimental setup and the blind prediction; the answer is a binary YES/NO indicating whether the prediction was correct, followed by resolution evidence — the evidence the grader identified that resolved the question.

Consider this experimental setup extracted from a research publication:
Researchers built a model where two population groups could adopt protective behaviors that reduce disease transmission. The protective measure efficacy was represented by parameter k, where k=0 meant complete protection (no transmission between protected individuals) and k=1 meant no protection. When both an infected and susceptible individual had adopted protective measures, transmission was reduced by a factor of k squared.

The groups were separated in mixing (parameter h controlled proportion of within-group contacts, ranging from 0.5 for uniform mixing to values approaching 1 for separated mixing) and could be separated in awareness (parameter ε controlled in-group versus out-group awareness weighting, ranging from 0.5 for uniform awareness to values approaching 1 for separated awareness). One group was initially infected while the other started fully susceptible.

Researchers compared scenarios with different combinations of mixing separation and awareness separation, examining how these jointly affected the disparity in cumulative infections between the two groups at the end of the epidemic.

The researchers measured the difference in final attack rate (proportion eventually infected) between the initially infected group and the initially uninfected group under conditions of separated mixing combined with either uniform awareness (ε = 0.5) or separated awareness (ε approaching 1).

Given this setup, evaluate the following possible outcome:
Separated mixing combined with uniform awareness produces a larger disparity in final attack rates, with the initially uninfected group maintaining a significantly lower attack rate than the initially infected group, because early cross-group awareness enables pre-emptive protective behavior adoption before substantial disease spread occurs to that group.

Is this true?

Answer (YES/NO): YES